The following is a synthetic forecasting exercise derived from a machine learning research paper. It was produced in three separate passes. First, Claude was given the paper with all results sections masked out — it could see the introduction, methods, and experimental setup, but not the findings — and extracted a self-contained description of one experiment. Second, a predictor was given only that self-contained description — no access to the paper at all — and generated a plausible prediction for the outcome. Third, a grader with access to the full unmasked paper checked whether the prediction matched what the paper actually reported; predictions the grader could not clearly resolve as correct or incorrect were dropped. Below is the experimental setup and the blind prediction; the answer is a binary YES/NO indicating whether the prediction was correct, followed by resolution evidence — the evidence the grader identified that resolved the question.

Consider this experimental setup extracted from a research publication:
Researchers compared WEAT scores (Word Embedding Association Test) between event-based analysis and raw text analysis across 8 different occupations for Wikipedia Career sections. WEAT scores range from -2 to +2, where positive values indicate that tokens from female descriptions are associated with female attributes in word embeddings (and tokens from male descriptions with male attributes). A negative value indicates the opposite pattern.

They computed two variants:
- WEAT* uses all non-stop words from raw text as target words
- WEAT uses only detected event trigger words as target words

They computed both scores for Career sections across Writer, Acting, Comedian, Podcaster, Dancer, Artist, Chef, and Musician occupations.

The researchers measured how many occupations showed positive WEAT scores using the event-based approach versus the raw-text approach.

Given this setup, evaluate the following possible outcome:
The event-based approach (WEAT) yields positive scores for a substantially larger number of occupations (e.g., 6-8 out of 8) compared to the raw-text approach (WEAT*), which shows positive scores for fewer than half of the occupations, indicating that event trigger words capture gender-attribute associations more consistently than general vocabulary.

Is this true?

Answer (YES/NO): YES